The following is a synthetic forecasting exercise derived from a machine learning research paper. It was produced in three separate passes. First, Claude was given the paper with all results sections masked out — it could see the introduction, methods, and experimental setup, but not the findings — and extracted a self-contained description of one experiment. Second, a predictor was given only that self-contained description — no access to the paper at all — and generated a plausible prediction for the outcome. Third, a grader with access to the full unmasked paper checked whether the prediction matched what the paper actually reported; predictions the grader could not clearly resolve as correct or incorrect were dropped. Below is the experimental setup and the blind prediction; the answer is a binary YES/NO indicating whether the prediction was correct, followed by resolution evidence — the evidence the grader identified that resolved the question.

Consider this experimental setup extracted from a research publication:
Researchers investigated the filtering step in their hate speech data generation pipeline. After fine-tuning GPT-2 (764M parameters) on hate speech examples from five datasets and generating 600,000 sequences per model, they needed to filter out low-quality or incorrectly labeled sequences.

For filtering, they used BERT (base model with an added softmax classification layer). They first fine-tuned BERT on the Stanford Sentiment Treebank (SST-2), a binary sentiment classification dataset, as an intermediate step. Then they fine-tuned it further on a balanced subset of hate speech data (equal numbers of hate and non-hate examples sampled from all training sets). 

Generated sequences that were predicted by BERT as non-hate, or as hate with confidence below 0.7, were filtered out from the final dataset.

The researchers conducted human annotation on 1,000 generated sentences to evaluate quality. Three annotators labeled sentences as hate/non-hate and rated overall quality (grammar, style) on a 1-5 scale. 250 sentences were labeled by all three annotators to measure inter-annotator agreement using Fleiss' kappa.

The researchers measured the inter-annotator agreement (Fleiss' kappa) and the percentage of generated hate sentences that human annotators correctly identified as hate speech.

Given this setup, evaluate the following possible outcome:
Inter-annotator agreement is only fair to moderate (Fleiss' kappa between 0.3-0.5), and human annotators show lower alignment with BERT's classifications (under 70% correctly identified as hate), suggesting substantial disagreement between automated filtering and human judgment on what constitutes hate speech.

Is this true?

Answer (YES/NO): NO